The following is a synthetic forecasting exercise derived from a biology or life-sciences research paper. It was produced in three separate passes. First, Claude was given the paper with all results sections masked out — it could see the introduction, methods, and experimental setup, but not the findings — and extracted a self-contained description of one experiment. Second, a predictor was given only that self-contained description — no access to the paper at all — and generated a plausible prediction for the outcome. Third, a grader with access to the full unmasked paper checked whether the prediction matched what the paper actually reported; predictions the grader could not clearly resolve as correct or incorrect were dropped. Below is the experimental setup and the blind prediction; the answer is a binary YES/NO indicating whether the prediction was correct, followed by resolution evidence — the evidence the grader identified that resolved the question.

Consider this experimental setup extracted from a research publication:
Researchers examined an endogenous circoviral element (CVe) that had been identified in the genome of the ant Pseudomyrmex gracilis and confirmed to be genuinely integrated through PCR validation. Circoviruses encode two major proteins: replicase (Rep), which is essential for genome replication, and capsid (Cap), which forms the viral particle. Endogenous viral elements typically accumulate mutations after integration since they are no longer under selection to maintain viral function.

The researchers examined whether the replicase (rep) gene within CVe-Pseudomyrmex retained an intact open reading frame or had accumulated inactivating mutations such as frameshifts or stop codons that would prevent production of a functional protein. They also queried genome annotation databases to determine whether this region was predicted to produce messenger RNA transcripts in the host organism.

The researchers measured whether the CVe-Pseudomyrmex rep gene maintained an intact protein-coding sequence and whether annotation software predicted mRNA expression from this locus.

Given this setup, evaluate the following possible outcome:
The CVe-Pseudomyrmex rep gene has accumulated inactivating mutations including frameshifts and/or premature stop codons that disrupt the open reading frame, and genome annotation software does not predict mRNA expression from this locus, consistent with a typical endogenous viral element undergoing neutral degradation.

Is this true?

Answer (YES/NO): NO